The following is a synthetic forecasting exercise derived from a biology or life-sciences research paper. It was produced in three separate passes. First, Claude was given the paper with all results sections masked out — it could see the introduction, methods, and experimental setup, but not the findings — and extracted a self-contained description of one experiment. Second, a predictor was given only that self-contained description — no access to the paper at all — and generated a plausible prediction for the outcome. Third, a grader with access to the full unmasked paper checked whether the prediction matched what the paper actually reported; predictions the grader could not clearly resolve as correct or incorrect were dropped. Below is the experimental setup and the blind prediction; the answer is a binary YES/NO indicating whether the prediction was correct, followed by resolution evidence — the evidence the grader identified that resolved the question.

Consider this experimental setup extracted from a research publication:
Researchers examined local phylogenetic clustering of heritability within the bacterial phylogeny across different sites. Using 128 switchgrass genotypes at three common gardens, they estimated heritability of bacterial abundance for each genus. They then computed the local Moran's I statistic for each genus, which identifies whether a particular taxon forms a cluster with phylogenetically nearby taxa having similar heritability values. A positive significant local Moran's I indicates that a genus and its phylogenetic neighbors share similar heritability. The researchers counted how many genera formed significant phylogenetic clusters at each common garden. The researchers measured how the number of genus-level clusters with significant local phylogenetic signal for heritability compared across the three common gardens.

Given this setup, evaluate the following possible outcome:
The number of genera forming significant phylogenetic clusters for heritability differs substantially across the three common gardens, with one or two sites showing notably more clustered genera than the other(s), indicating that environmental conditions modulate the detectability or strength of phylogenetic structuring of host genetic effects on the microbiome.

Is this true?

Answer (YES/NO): YES